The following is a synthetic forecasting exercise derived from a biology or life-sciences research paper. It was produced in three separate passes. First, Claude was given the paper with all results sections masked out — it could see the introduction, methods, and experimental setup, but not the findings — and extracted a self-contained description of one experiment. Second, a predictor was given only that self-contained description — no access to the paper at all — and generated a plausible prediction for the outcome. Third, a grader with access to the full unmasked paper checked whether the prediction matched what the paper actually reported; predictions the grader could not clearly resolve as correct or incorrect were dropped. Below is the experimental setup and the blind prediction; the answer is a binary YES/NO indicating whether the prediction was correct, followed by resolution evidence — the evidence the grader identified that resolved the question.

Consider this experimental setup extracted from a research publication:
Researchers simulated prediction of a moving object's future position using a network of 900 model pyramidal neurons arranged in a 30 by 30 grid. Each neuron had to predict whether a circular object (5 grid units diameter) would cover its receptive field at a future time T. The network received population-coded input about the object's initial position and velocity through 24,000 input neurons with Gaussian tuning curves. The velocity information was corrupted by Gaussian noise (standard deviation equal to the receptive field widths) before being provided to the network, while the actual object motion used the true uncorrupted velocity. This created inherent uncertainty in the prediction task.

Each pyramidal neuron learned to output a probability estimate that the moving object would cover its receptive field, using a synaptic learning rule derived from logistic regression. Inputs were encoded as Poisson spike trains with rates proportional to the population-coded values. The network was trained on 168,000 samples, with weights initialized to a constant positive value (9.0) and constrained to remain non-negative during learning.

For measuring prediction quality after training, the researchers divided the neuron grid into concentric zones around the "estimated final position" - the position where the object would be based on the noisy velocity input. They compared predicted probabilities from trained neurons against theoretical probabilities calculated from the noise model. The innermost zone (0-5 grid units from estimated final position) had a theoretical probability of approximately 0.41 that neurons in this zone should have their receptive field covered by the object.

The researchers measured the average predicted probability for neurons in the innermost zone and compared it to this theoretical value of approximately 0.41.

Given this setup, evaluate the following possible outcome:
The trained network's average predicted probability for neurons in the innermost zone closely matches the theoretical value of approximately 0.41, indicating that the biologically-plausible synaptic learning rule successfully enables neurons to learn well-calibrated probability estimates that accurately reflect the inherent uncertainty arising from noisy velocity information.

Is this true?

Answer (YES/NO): YES